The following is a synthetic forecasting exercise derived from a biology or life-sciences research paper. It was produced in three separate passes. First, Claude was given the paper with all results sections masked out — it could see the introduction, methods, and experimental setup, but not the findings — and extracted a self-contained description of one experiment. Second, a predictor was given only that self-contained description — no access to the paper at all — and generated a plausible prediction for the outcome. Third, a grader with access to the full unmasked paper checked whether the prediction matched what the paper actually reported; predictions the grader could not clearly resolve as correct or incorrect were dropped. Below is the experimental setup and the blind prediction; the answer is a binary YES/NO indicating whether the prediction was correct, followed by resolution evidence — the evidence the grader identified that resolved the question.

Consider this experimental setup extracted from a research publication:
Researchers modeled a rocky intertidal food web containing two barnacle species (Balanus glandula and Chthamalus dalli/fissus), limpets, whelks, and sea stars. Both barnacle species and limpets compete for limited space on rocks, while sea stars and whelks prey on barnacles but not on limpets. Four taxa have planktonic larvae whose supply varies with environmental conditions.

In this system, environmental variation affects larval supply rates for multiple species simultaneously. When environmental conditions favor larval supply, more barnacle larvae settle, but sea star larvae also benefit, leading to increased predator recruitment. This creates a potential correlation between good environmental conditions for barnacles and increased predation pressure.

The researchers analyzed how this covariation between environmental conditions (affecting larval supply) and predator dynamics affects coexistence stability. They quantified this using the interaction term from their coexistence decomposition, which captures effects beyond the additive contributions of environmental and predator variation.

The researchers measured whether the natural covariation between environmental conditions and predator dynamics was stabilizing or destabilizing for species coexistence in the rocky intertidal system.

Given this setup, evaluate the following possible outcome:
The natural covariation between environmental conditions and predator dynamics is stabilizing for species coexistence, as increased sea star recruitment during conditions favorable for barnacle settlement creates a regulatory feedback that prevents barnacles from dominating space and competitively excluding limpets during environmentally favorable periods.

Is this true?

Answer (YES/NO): NO